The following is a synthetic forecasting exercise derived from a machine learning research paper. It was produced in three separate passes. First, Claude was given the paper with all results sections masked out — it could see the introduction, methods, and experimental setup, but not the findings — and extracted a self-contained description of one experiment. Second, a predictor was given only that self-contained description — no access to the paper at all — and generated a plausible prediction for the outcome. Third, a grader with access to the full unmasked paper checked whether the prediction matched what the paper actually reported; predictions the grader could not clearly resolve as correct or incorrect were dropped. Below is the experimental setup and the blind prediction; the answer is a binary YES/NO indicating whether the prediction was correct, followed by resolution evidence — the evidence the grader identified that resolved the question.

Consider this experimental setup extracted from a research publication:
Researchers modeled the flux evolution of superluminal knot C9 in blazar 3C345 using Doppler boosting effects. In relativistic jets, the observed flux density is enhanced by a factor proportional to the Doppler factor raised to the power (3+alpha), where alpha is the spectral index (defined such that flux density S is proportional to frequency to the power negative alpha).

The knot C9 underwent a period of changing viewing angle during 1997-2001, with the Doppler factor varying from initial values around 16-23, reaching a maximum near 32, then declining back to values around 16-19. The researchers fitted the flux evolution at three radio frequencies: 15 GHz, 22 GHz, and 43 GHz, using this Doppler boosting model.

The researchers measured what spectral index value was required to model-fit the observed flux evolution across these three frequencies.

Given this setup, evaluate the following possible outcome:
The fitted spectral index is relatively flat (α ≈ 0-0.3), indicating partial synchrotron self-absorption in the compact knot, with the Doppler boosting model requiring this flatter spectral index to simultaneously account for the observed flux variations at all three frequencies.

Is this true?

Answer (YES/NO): NO